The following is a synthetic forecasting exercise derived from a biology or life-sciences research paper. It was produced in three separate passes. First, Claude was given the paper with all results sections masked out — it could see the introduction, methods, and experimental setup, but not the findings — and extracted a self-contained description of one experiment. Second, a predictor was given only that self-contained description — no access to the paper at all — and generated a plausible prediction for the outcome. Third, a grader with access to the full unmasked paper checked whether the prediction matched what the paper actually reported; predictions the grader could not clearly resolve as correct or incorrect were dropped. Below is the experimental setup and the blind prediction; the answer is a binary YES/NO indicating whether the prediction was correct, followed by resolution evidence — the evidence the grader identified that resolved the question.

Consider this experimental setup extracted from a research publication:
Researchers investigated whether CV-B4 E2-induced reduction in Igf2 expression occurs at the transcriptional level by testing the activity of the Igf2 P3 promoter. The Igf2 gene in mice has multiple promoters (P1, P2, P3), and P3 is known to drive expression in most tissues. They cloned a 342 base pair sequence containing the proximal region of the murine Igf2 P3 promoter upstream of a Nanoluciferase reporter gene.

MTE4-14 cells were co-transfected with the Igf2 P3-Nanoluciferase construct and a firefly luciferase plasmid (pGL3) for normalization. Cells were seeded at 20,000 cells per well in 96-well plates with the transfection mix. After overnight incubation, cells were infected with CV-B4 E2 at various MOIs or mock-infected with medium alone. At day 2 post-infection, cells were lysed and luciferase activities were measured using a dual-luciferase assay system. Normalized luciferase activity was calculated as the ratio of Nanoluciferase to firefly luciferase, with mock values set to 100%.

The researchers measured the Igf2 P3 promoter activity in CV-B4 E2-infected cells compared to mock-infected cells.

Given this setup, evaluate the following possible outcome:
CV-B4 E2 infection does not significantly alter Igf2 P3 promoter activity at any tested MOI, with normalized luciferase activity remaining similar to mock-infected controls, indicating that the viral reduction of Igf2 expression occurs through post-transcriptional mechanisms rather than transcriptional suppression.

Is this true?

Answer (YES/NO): NO